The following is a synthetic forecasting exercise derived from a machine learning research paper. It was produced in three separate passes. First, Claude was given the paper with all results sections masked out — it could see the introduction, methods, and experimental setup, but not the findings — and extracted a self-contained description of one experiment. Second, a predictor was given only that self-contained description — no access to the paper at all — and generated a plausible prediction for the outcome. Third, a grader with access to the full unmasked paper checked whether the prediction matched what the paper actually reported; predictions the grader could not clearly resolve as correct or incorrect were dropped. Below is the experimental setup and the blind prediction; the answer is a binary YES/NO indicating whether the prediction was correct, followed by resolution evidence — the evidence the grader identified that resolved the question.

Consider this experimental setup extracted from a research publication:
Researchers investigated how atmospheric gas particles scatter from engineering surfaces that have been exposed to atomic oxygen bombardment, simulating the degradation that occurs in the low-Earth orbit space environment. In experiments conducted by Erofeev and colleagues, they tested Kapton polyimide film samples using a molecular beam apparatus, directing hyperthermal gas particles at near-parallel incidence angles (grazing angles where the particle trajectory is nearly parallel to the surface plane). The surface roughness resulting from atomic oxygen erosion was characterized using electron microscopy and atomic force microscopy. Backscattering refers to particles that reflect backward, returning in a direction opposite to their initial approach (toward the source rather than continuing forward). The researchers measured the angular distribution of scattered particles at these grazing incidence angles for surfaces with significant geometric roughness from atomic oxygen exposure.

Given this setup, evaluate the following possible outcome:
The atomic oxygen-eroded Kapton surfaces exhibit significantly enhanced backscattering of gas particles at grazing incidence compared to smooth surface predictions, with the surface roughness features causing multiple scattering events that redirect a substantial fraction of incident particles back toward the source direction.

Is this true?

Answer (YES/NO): YES